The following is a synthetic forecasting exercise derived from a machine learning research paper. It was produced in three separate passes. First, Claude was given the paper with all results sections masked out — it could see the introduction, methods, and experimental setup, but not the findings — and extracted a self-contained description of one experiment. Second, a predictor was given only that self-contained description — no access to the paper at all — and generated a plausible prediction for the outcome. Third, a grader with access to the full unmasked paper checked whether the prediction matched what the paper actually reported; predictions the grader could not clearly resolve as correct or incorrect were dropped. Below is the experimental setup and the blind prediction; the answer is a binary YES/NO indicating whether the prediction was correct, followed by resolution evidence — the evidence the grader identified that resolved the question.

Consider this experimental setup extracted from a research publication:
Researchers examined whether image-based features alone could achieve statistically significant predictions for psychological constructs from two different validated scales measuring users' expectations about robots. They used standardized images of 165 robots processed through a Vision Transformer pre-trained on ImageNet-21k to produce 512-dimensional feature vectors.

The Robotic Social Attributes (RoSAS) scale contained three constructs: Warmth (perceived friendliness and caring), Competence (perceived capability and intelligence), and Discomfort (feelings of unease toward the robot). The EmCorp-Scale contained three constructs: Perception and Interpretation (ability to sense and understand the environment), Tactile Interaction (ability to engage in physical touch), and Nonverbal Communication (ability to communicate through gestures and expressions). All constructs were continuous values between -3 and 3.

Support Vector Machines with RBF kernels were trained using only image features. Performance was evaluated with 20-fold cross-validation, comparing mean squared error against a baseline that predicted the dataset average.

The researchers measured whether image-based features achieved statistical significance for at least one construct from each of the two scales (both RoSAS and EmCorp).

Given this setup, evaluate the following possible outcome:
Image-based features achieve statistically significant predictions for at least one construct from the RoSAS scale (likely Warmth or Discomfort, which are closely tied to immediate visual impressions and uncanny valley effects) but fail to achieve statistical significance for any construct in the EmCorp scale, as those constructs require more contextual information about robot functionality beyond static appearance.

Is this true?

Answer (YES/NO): NO